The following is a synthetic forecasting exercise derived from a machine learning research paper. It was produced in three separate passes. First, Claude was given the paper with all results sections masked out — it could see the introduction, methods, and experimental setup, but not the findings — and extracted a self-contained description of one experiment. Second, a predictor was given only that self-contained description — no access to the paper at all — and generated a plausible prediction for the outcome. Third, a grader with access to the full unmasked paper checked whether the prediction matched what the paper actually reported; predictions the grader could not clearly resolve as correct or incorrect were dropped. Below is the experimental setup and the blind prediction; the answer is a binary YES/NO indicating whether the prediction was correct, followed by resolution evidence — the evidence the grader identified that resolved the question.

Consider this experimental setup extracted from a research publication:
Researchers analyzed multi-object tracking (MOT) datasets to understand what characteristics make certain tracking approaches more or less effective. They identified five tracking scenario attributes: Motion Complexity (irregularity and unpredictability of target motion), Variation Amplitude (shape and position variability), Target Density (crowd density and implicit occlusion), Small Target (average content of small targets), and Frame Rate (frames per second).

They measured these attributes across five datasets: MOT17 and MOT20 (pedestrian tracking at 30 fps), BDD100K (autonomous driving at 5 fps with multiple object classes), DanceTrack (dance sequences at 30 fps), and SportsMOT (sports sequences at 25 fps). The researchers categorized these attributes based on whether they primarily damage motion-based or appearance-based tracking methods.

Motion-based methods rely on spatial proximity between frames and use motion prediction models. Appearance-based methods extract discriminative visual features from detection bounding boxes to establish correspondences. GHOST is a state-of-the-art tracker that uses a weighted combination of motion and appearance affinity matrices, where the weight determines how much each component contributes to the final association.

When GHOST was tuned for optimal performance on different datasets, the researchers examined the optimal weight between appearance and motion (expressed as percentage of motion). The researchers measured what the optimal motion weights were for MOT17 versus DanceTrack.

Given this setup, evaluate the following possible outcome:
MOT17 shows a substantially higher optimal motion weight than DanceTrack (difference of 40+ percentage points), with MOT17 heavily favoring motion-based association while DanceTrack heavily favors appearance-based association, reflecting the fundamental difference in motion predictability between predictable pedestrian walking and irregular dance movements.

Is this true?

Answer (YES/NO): NO